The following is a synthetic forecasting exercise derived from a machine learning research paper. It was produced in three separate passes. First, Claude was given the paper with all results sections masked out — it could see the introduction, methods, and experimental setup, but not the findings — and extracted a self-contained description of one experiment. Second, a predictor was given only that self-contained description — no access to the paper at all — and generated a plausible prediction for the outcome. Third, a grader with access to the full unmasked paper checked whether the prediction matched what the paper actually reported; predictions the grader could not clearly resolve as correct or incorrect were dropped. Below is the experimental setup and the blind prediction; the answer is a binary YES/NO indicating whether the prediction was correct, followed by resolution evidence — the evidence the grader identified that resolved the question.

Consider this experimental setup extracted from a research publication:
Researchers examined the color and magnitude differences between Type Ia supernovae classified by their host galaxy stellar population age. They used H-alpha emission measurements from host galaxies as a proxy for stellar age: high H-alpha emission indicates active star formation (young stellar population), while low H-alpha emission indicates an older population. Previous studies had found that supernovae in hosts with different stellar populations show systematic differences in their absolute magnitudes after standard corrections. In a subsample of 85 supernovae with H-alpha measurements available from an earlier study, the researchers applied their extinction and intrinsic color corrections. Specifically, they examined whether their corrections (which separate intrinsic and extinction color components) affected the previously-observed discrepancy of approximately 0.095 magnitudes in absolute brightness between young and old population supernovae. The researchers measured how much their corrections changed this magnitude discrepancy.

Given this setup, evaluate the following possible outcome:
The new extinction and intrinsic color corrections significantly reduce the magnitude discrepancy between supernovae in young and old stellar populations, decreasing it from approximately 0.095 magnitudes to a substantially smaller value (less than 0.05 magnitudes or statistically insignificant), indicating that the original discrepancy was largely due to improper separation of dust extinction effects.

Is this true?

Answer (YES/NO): NO